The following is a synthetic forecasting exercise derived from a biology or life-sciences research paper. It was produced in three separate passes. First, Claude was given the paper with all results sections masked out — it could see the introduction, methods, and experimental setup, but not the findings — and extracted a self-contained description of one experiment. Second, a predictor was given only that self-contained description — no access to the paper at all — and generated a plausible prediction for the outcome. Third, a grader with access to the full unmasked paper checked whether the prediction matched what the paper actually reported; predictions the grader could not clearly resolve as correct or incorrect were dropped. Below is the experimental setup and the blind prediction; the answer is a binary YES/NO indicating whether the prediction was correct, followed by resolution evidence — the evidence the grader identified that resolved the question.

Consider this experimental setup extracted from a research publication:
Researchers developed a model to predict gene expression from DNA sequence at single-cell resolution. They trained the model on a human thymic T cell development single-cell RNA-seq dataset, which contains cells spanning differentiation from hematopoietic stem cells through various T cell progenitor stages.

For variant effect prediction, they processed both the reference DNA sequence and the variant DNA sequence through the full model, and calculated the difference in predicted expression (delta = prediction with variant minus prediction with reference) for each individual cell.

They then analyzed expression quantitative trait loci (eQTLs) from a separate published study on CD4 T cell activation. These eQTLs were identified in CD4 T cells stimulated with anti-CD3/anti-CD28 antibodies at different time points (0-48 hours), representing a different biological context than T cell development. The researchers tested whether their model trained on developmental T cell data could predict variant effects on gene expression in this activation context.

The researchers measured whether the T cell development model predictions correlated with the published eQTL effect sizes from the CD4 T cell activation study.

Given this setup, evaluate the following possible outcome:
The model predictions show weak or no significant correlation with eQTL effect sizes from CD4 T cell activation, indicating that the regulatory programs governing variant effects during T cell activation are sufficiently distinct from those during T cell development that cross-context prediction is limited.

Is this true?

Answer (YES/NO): NO